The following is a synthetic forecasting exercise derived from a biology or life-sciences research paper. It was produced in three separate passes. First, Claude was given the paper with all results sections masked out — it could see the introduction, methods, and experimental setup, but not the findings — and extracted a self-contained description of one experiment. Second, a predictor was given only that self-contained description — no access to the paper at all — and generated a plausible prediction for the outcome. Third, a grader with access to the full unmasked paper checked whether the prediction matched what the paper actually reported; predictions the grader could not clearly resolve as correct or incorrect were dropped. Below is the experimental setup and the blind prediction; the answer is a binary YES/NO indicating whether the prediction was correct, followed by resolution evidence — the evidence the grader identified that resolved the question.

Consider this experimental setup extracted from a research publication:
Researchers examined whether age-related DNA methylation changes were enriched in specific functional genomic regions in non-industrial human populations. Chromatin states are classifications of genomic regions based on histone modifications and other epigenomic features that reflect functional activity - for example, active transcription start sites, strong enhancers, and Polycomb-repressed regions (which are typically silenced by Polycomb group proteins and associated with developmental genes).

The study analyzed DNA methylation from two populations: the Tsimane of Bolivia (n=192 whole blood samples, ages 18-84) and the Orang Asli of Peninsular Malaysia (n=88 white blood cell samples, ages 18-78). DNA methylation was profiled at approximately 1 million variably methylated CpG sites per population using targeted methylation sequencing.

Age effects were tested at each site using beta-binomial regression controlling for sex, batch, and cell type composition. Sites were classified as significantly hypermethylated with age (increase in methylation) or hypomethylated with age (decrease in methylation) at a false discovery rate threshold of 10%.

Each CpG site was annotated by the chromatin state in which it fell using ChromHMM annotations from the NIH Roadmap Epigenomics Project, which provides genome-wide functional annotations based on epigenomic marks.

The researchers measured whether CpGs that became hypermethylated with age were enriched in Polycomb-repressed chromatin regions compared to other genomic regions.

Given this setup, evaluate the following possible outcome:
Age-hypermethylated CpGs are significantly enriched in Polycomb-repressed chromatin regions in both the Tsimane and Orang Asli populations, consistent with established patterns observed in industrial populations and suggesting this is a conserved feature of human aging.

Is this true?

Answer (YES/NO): NO